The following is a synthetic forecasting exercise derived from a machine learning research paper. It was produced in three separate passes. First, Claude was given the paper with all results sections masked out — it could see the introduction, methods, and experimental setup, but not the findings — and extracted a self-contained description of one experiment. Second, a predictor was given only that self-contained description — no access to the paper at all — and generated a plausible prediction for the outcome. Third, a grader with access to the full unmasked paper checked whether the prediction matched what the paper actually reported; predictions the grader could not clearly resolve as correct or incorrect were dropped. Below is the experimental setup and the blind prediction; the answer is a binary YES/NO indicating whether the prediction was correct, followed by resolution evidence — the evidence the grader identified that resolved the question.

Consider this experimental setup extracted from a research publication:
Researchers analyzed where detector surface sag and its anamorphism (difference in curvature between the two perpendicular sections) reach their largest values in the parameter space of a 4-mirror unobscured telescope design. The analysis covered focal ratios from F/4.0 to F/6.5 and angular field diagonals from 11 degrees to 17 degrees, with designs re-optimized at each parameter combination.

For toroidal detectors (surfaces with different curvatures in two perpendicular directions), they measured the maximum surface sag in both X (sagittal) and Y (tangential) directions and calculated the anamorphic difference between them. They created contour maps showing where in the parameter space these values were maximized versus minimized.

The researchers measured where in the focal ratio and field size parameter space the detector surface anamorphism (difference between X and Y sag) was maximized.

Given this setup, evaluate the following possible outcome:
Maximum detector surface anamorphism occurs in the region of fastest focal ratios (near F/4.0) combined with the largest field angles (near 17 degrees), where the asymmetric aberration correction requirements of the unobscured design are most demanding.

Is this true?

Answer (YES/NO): NO